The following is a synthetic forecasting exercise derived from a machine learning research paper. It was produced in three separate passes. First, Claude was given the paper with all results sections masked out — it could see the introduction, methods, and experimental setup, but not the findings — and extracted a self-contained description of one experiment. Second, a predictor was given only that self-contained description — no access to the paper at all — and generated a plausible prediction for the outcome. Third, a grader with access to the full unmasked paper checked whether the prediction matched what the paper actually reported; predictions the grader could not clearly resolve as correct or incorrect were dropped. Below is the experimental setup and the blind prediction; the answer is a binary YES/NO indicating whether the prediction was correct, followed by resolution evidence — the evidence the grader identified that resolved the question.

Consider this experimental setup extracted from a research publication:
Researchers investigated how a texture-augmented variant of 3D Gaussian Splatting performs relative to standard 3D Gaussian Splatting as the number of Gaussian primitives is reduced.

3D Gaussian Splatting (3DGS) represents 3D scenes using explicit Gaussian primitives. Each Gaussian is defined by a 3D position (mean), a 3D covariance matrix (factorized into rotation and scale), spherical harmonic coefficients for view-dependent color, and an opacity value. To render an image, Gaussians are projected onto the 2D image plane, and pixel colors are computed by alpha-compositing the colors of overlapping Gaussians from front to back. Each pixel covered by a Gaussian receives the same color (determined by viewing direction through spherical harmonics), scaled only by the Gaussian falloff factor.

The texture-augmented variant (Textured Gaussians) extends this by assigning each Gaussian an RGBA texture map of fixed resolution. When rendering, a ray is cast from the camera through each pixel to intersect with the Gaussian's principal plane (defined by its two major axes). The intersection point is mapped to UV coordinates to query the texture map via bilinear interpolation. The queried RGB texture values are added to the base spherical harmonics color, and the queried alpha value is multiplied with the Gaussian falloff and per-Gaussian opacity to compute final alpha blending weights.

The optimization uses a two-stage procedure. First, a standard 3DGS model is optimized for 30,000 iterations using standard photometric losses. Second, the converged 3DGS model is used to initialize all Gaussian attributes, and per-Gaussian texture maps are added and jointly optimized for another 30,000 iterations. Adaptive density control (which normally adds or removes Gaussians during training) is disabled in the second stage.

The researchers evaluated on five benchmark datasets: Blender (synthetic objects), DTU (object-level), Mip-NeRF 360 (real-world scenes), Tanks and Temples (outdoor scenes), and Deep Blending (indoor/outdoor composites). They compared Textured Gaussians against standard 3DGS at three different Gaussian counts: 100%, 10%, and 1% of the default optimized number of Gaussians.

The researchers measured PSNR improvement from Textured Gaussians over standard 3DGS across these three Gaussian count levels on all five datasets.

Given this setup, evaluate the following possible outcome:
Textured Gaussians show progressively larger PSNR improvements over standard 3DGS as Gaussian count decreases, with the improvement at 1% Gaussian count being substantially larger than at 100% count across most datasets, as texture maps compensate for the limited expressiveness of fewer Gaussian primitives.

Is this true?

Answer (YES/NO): YES